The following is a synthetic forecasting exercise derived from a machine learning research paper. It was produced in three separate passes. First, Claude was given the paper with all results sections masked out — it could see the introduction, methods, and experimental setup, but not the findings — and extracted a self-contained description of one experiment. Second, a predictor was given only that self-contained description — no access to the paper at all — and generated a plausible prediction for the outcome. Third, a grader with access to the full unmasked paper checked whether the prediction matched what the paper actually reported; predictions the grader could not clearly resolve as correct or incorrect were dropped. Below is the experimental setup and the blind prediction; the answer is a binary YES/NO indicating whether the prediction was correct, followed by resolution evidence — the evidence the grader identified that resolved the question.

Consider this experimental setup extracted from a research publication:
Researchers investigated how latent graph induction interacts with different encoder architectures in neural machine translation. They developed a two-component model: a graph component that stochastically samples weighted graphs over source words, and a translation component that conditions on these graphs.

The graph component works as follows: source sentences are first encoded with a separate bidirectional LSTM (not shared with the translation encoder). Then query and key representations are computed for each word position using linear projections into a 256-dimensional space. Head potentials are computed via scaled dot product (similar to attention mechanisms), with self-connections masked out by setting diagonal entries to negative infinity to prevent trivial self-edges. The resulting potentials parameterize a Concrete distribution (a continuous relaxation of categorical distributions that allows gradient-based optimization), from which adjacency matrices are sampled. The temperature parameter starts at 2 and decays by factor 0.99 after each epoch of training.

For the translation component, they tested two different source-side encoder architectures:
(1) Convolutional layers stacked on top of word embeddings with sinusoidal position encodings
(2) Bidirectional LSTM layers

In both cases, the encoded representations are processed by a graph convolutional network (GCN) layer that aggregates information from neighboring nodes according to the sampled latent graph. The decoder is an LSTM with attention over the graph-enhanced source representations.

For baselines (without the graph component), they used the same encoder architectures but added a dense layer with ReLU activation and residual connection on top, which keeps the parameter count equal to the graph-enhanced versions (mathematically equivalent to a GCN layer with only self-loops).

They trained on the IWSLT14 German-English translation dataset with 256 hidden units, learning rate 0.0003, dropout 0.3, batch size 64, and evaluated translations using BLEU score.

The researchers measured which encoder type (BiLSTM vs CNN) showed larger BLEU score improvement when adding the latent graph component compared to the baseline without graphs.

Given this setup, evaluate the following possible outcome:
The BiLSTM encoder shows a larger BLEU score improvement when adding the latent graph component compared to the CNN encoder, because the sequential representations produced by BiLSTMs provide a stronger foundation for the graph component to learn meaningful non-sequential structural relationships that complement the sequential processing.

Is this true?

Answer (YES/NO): NO